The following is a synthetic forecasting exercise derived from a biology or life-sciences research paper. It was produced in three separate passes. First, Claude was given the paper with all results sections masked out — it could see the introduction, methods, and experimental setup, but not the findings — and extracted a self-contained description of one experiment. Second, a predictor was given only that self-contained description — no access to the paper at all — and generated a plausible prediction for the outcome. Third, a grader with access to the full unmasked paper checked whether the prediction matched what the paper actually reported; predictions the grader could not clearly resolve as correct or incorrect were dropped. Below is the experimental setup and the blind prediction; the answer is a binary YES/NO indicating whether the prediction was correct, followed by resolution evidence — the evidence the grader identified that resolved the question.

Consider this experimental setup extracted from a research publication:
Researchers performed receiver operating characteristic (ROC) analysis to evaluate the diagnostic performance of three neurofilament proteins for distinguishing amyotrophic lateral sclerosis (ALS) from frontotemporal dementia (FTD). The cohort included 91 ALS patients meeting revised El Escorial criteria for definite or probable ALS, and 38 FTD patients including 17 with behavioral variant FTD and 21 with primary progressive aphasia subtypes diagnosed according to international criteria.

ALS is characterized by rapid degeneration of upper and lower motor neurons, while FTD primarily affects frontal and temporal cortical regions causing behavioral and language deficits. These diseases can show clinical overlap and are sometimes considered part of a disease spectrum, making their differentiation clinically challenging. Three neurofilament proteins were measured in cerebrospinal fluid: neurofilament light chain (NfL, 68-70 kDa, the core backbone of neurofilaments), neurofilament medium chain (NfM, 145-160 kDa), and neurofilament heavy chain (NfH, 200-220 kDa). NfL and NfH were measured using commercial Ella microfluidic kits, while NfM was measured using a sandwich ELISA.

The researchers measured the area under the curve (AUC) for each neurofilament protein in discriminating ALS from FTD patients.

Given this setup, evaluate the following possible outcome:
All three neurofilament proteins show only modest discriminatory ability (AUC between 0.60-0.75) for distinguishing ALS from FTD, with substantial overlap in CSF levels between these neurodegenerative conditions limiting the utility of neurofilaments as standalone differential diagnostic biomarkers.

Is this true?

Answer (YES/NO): NO